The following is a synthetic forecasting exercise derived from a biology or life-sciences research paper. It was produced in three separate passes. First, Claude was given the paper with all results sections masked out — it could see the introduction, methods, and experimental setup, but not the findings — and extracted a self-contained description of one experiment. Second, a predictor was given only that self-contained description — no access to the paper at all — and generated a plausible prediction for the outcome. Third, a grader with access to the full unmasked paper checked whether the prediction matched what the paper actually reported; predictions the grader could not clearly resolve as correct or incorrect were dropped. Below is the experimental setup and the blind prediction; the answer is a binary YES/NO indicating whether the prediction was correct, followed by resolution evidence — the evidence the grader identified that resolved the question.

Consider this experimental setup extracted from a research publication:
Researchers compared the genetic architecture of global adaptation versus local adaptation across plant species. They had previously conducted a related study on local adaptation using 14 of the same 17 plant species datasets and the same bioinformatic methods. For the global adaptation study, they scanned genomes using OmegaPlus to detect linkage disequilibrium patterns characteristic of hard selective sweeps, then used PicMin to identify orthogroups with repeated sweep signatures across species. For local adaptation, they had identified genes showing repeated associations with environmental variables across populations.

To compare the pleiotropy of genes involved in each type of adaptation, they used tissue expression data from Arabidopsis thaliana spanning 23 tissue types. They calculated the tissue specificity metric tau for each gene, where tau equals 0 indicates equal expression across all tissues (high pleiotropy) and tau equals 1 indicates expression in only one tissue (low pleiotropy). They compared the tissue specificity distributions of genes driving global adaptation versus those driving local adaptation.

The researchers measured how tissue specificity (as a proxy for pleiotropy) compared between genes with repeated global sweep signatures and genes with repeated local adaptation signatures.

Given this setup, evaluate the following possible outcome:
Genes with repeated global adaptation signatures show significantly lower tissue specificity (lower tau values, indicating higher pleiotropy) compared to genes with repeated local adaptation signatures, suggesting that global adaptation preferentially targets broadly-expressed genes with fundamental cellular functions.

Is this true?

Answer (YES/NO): NO